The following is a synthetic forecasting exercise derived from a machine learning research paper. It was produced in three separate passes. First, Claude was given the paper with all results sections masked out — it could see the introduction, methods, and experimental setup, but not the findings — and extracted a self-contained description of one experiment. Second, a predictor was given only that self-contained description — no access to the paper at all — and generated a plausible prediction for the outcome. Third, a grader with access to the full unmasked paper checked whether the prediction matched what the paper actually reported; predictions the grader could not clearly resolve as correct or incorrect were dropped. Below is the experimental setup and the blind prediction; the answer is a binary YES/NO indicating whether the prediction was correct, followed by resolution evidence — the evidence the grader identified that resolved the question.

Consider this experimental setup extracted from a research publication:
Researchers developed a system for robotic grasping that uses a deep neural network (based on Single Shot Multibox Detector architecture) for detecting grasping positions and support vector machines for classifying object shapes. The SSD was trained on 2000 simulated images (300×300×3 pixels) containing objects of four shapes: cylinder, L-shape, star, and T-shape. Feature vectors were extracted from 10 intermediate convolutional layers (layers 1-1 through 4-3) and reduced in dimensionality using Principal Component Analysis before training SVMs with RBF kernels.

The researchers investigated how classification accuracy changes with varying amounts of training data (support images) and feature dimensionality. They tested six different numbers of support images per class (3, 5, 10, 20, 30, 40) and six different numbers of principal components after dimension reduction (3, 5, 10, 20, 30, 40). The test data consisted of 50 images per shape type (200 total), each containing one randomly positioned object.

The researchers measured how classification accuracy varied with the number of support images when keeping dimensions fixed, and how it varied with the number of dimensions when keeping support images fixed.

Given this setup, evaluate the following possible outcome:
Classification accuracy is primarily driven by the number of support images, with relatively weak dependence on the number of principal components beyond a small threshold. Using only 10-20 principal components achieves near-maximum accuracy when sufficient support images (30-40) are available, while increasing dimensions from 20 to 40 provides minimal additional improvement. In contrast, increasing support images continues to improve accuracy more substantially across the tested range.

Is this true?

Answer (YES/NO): YES